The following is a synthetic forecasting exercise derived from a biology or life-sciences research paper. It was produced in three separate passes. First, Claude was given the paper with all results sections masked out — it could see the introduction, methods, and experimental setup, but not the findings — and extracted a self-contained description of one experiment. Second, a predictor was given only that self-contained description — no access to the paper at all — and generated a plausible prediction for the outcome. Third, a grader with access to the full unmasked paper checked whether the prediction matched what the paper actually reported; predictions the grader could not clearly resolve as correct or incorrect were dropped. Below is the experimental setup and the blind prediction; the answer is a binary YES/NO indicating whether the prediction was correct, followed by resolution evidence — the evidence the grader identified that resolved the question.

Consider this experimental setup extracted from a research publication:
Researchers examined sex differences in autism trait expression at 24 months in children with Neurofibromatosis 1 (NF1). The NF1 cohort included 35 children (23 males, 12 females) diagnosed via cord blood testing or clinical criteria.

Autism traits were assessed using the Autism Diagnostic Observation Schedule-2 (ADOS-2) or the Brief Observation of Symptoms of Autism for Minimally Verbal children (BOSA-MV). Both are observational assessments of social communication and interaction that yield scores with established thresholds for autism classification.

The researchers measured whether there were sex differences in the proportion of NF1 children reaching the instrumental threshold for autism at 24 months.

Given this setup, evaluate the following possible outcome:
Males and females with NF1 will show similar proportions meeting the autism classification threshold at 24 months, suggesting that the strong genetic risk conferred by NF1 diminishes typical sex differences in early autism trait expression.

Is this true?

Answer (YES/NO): NO